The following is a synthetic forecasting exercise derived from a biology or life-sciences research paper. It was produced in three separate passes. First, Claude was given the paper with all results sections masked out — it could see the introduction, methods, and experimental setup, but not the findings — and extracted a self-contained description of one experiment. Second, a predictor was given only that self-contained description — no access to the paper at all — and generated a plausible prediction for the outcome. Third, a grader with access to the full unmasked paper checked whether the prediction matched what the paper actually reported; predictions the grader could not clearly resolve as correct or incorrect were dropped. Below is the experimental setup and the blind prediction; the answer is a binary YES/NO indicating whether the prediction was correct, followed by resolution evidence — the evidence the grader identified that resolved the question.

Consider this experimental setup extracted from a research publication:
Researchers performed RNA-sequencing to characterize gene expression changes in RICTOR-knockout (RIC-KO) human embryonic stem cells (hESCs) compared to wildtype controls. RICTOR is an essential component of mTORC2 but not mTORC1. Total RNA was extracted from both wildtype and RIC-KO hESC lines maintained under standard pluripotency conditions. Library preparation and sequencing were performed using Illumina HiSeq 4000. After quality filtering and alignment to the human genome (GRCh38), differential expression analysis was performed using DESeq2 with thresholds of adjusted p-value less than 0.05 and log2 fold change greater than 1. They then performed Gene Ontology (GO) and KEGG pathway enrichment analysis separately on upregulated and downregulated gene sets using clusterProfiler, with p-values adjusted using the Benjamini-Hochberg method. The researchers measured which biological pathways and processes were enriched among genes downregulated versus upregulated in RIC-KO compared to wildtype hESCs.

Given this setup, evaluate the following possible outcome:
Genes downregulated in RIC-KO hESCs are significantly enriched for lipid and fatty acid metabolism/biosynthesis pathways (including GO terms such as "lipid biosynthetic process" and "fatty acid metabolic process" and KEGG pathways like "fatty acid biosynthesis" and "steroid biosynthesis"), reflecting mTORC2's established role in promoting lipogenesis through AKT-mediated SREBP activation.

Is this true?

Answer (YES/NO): NO